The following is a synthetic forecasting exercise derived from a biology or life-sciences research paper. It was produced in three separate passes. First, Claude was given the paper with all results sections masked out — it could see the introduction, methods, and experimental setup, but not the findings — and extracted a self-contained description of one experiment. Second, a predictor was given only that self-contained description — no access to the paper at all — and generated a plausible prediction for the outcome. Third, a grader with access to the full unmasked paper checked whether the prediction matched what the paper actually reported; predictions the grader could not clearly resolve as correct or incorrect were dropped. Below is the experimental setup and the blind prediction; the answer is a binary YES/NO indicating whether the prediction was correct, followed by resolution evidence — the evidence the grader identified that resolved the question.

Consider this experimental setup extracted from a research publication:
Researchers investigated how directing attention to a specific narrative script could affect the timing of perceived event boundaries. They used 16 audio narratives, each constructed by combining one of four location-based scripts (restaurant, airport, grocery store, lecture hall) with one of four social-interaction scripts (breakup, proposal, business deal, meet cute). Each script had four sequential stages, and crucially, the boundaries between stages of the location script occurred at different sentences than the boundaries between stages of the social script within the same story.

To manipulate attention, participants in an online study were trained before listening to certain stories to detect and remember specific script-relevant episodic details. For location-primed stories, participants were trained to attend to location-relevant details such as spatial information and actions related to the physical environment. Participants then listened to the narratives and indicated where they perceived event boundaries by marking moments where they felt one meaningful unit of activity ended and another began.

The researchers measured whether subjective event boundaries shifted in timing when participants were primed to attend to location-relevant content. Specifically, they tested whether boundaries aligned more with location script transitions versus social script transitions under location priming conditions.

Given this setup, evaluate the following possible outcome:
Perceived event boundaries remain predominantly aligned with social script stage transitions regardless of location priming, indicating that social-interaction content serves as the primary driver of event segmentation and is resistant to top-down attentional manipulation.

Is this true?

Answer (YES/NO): NO